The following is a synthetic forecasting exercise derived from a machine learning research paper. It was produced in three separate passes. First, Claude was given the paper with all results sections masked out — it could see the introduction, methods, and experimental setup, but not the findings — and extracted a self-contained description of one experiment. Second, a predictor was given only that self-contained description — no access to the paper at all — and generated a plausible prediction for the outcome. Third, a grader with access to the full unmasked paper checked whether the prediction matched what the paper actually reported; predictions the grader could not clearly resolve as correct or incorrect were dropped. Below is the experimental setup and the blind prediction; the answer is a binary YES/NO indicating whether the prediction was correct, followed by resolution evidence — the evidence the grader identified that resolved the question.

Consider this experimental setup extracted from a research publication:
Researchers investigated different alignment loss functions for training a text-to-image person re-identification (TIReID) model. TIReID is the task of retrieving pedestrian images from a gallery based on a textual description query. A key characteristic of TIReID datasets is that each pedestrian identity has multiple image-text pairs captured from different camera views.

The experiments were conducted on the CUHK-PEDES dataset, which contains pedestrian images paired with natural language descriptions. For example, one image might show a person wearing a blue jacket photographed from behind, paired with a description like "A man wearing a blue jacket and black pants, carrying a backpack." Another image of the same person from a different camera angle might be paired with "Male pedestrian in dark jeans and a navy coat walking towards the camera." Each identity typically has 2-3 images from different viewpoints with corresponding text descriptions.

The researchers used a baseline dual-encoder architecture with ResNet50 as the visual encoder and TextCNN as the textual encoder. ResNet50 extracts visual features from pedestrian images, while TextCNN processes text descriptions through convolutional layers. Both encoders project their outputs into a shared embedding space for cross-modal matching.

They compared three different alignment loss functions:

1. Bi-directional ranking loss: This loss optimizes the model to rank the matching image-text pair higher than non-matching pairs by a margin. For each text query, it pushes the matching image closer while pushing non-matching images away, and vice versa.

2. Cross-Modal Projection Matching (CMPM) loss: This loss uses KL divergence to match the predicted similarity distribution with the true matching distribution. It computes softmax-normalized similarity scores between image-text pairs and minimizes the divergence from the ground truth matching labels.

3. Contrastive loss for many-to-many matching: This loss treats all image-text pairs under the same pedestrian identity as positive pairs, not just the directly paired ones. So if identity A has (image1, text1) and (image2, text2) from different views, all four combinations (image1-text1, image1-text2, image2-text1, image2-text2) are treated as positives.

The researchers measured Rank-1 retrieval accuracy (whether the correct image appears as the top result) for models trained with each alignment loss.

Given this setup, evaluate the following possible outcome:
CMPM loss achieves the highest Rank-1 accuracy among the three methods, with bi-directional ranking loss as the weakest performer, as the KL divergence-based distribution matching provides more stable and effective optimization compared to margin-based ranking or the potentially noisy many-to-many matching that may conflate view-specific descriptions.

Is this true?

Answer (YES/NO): NO